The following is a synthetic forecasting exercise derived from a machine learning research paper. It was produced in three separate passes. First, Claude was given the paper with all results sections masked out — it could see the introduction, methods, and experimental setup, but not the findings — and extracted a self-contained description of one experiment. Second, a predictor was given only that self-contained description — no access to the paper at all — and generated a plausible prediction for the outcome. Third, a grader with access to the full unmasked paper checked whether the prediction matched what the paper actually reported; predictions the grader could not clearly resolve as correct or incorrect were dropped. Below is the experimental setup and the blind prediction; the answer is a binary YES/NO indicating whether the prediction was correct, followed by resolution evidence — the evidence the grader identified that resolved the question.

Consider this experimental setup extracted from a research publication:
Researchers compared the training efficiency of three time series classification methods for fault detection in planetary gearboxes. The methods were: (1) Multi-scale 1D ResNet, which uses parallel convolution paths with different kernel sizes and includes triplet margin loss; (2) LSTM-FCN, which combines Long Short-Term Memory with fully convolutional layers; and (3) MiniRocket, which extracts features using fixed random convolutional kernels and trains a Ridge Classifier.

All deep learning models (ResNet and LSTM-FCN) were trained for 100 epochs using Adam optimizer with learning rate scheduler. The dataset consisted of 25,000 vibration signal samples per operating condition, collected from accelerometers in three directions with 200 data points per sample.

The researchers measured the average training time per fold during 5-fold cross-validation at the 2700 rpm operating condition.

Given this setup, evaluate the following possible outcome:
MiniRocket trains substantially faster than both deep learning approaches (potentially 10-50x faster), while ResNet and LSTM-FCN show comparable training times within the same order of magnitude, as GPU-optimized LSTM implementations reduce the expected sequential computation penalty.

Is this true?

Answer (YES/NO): NO